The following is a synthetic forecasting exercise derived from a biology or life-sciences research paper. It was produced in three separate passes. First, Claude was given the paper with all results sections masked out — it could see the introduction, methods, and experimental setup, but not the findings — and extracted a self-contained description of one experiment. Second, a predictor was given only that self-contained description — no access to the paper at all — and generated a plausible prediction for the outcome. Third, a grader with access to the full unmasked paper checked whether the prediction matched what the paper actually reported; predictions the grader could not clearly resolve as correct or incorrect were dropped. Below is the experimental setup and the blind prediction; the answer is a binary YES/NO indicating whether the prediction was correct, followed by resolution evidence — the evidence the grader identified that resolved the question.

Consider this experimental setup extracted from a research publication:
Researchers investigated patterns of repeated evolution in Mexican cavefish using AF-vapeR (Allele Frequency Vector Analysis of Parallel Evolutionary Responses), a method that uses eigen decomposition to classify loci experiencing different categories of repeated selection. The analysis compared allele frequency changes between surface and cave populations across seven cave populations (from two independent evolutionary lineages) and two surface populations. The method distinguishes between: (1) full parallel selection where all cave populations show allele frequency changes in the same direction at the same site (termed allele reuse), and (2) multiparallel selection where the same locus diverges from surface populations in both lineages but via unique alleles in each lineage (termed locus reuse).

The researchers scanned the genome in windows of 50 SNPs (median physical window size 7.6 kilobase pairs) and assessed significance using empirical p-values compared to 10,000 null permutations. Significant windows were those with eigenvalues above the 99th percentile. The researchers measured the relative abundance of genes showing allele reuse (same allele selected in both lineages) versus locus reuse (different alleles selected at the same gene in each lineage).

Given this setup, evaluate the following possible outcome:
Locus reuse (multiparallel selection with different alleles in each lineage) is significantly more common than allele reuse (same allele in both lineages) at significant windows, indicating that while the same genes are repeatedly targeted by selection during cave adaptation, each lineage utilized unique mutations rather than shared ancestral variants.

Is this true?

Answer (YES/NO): YES